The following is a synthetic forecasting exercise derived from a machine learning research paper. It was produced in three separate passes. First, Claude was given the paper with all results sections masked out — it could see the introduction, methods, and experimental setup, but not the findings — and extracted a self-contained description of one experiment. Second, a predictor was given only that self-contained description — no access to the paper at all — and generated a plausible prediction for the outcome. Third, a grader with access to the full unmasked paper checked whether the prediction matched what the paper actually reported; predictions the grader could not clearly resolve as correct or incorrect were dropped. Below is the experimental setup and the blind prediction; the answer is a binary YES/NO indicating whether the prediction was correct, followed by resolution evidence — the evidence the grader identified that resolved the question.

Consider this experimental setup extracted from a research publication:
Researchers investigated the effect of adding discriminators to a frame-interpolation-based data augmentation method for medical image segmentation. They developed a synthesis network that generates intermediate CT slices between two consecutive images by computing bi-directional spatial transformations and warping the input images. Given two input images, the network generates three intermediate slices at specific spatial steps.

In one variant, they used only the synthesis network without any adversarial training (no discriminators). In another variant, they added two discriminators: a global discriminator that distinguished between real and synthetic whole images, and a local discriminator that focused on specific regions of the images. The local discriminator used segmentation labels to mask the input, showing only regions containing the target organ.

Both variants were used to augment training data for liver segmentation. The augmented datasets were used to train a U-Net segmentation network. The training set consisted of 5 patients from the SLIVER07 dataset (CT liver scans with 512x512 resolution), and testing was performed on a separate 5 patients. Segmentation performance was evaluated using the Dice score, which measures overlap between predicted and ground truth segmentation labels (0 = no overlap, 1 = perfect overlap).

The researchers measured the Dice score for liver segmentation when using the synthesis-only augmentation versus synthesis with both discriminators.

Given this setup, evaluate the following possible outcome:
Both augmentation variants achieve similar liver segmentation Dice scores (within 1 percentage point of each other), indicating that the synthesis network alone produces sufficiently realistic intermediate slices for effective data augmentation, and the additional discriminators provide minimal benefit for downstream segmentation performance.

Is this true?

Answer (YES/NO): NO